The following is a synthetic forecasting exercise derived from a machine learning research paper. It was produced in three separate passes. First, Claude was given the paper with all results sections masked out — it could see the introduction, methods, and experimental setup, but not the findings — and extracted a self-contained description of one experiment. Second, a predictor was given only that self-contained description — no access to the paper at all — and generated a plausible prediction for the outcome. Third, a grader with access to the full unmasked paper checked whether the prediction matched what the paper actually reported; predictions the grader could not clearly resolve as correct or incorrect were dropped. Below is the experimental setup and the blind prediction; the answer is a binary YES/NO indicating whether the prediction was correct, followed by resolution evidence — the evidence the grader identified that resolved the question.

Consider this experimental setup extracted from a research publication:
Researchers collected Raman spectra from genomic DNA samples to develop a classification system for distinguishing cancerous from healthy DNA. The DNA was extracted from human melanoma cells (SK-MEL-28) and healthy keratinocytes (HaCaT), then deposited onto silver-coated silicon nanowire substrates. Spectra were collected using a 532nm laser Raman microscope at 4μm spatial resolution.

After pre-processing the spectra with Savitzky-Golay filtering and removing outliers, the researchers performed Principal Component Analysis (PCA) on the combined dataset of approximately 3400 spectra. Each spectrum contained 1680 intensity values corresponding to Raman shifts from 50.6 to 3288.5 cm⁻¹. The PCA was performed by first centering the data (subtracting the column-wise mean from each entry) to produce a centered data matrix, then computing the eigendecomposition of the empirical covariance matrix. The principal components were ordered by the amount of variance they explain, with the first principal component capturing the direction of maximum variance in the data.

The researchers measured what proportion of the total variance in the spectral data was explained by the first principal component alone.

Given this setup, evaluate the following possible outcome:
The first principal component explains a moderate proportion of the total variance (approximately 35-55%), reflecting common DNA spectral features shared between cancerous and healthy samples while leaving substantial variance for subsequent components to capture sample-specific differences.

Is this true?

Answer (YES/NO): NO